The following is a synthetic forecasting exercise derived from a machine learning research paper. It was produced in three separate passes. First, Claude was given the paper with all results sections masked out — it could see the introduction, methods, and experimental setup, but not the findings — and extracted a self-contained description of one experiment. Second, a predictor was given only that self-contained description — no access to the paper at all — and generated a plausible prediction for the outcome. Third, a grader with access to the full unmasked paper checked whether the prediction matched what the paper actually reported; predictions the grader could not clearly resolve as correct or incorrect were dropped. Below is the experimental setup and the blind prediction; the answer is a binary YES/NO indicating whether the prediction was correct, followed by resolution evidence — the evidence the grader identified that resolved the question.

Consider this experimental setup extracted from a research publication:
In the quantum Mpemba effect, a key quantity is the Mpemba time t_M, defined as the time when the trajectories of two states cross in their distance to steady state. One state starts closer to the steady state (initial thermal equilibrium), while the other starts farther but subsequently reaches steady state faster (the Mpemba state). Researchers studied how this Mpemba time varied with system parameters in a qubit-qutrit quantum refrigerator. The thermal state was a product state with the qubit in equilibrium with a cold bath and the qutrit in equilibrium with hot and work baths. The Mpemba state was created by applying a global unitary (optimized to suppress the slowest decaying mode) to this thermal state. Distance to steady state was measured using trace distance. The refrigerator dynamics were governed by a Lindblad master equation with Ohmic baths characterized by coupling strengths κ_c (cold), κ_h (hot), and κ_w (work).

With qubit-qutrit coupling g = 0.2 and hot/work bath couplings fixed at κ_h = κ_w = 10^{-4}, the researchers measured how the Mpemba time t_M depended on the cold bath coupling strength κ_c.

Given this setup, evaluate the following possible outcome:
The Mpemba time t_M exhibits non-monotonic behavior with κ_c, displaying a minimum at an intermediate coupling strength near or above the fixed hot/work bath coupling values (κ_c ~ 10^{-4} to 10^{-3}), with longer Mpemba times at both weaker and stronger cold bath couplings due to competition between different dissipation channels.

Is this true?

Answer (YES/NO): NO